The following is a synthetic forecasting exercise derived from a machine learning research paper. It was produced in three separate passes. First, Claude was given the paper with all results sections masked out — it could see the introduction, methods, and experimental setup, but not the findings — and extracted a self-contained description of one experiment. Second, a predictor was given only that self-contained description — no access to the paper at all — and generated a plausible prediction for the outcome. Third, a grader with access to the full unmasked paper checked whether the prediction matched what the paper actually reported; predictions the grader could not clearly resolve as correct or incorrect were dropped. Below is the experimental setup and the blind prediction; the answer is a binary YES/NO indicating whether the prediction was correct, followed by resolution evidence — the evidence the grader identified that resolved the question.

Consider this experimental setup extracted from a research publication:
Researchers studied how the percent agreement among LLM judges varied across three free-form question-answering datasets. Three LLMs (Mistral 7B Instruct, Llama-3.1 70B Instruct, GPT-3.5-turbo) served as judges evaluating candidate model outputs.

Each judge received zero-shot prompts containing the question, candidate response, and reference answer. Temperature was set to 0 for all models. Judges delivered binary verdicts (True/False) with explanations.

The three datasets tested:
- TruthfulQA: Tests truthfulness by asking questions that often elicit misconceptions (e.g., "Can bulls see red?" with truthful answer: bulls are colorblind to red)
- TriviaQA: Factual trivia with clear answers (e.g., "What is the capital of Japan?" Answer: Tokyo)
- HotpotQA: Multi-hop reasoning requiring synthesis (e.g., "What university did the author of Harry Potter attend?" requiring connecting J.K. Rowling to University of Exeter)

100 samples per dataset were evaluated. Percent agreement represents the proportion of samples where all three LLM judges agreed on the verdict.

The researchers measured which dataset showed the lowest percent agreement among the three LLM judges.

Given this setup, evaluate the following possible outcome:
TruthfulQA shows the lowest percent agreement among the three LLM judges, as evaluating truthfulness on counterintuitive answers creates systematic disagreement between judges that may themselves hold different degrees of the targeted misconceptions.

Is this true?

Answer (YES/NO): YES